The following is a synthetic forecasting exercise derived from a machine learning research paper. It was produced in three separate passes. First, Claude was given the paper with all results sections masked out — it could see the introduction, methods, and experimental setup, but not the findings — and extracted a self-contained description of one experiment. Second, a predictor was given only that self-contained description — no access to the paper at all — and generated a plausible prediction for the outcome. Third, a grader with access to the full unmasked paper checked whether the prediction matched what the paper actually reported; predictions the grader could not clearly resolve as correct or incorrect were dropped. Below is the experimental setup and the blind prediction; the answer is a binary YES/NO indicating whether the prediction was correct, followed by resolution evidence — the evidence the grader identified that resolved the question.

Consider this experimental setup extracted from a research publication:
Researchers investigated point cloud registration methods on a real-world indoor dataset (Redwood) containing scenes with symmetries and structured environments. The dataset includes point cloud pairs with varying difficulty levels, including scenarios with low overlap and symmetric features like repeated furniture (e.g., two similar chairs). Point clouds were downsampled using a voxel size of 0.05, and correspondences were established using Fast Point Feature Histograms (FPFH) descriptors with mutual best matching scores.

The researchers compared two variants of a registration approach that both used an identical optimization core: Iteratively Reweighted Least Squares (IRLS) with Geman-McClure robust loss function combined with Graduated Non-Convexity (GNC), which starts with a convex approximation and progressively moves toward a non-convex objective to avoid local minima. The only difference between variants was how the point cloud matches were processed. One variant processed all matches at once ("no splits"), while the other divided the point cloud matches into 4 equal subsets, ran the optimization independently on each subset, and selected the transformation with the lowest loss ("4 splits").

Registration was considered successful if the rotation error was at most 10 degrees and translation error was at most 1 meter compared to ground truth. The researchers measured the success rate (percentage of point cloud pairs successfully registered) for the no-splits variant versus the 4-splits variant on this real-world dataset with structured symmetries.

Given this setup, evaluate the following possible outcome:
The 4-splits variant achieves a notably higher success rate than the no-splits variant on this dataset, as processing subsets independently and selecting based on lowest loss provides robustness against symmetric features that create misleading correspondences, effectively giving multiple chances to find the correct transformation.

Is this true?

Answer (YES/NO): YES